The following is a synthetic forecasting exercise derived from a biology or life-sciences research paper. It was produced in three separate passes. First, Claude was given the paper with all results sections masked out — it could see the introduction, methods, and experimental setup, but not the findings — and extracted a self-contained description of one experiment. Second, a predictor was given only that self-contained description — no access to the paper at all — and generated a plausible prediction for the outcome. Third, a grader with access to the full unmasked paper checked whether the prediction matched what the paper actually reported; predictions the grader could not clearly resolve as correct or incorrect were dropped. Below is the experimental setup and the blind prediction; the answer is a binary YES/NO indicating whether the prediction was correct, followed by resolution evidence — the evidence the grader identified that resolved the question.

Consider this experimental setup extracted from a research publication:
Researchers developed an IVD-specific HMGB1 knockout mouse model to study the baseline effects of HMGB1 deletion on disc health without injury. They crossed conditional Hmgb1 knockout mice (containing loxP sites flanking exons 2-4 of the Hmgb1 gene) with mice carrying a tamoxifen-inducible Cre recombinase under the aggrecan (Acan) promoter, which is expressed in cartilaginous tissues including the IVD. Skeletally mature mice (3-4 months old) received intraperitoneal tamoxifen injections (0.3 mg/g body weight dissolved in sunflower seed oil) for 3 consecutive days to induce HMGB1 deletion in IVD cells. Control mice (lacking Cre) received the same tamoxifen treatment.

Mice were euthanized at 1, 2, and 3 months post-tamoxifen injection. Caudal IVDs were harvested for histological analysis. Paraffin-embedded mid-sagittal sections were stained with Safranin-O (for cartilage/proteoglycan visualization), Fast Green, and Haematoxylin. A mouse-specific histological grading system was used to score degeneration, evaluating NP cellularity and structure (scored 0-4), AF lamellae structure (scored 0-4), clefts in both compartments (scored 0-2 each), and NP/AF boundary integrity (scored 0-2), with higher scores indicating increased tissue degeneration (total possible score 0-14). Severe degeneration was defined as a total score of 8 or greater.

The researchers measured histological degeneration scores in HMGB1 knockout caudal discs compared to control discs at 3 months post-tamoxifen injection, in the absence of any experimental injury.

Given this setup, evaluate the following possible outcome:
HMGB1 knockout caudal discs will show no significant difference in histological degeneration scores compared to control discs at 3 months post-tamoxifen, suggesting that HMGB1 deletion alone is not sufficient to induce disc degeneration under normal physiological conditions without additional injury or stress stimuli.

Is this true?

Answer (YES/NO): NO